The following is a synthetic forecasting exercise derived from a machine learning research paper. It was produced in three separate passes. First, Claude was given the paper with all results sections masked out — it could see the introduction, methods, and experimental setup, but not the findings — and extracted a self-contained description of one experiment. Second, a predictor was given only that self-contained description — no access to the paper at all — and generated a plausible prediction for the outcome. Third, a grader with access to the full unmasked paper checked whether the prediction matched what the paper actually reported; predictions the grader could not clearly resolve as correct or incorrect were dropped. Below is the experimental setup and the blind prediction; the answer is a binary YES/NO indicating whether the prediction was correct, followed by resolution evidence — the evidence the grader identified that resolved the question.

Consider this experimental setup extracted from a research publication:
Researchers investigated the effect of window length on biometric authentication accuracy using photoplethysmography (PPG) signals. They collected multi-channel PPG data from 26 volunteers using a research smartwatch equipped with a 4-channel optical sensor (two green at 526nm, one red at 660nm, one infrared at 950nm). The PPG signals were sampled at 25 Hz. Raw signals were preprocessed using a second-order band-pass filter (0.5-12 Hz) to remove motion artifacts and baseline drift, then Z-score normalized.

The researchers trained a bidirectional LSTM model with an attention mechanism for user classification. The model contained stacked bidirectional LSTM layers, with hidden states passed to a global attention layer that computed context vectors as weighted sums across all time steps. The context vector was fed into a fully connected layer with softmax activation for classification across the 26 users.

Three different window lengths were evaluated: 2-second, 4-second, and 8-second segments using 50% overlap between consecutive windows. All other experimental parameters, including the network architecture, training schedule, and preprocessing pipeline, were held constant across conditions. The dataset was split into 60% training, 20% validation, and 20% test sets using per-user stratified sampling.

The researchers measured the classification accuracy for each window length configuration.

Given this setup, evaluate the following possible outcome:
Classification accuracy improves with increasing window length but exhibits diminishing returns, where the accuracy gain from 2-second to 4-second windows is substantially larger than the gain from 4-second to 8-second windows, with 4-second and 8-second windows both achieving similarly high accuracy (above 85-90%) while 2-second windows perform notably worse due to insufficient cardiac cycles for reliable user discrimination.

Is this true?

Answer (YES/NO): NO